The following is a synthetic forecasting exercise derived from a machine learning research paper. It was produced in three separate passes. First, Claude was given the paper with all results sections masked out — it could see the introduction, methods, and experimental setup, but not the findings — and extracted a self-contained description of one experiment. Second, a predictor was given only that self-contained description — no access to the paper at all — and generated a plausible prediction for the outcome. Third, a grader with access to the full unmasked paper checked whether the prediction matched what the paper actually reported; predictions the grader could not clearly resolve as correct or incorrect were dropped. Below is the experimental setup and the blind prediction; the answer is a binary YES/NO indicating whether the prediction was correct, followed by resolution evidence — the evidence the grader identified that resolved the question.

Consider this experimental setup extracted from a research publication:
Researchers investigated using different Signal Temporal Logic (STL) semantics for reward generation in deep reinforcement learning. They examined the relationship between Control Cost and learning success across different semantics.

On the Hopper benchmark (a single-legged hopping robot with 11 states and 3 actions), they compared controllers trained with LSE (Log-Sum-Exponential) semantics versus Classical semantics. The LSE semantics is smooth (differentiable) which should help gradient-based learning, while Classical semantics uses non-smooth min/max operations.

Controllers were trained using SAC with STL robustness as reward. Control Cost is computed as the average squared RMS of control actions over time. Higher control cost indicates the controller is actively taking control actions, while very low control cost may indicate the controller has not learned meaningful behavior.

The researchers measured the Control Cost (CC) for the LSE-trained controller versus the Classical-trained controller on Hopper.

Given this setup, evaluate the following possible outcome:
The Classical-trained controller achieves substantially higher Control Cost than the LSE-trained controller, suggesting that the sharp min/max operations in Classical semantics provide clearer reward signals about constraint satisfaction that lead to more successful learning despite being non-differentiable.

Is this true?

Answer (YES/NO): YES